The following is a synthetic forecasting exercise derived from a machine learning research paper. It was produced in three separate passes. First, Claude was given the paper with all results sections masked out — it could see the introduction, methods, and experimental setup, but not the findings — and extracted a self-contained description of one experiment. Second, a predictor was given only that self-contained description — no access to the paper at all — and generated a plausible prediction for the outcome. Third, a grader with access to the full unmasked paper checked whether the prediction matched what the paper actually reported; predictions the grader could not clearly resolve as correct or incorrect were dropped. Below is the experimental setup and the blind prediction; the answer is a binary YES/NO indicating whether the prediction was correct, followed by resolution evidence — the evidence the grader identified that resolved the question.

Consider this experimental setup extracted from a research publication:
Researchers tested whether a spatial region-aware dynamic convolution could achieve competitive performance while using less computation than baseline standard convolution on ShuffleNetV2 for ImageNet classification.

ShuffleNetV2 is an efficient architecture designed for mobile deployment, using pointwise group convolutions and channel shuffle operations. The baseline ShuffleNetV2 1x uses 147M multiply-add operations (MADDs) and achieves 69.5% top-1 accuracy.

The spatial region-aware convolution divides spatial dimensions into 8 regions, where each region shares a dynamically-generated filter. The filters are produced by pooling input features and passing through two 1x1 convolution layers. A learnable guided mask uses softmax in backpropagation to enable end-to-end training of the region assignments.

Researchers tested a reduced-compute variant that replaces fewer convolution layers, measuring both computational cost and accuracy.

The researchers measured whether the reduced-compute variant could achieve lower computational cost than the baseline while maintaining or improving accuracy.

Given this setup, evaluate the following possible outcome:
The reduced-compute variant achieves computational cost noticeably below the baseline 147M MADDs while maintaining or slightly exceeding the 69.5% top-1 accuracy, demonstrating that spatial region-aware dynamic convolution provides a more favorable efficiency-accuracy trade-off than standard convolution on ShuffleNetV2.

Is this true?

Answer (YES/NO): YES